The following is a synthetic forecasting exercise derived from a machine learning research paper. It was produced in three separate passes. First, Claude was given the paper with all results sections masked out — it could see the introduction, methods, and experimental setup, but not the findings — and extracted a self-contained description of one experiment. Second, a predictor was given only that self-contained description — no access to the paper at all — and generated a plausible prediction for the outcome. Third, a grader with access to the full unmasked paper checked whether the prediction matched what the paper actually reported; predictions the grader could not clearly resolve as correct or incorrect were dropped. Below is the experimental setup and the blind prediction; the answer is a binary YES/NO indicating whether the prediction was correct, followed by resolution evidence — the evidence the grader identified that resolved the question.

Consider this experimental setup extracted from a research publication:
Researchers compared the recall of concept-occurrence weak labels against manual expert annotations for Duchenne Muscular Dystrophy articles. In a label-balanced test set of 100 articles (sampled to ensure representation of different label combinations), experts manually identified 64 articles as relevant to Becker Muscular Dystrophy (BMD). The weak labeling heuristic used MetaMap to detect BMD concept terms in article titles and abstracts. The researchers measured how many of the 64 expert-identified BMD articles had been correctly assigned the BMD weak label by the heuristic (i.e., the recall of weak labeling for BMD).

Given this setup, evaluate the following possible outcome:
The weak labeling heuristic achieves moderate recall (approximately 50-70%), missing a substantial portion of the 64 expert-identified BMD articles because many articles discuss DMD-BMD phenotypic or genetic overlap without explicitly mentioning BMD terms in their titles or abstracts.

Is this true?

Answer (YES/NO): YES